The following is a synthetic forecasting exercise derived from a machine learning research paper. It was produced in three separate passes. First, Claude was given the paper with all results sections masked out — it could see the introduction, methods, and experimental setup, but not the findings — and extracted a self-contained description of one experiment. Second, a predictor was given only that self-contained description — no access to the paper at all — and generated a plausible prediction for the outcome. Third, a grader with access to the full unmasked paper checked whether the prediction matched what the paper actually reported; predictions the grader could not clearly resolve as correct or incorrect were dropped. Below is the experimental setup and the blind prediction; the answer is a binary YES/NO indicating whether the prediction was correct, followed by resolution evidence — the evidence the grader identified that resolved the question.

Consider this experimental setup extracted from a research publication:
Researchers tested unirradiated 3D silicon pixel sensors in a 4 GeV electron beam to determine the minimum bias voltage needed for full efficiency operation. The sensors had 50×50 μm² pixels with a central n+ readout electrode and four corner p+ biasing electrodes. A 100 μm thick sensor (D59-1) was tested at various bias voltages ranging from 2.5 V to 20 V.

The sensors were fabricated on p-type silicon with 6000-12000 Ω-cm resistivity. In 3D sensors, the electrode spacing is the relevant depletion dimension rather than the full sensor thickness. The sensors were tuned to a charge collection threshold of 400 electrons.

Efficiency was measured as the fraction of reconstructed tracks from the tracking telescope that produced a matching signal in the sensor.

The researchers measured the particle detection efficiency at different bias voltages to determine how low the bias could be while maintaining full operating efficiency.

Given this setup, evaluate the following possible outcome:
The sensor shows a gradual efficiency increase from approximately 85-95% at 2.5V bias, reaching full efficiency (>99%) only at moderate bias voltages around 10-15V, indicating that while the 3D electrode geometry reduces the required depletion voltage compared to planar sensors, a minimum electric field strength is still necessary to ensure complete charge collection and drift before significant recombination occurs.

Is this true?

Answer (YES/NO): NO